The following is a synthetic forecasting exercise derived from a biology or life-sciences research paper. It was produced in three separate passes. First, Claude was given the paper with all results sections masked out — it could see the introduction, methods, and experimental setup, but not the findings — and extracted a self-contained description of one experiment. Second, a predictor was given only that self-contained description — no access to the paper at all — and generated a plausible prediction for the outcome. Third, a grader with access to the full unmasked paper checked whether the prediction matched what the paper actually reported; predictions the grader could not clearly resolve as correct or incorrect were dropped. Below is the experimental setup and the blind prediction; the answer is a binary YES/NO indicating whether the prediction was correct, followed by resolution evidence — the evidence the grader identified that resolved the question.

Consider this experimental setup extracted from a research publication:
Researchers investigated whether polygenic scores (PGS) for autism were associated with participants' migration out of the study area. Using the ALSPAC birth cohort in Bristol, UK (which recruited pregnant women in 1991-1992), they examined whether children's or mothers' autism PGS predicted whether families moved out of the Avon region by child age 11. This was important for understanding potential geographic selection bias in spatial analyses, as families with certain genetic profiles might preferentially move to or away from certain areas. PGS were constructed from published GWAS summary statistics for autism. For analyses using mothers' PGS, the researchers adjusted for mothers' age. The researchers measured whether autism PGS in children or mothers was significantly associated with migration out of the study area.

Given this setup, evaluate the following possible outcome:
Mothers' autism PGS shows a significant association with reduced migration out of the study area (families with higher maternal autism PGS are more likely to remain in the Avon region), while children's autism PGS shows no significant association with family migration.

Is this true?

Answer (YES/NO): NO